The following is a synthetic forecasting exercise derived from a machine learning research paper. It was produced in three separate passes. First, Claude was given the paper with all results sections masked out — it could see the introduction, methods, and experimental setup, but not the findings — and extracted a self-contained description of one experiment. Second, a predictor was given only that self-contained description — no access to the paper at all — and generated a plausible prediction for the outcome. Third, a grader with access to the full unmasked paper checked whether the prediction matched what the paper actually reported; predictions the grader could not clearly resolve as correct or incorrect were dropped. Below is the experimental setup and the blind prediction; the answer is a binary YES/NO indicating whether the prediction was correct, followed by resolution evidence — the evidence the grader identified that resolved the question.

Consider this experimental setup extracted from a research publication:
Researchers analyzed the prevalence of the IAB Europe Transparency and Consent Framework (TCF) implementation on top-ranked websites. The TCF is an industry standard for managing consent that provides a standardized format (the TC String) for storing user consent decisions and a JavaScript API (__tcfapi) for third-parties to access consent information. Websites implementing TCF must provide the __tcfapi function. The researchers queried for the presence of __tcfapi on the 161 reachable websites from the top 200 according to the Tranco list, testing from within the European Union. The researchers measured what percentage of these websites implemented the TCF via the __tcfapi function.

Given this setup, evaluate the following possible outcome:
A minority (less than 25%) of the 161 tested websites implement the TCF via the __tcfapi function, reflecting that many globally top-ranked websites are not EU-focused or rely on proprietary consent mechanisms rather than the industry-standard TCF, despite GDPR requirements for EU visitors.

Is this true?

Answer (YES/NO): YES